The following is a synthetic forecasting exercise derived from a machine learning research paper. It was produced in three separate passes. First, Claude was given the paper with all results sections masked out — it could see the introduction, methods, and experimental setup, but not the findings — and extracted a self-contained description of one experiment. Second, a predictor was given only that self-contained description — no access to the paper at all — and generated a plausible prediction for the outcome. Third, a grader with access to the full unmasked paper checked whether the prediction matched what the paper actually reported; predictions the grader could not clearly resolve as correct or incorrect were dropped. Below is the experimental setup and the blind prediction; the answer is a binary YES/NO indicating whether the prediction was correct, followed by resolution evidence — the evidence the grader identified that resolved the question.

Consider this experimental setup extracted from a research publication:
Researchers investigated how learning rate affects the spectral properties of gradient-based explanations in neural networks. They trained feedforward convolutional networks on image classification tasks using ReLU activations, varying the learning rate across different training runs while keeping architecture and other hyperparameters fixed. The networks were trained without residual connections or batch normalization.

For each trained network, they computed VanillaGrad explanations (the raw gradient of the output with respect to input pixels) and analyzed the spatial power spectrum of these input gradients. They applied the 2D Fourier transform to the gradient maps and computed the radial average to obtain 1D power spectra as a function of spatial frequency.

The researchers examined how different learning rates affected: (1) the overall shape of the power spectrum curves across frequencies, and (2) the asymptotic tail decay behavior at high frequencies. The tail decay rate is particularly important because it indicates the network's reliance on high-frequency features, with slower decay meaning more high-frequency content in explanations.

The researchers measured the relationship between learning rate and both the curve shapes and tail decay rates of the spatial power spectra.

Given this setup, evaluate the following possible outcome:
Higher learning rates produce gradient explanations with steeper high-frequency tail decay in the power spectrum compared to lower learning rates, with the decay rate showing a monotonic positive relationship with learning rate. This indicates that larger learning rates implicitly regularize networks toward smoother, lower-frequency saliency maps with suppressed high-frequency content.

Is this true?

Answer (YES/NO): NO